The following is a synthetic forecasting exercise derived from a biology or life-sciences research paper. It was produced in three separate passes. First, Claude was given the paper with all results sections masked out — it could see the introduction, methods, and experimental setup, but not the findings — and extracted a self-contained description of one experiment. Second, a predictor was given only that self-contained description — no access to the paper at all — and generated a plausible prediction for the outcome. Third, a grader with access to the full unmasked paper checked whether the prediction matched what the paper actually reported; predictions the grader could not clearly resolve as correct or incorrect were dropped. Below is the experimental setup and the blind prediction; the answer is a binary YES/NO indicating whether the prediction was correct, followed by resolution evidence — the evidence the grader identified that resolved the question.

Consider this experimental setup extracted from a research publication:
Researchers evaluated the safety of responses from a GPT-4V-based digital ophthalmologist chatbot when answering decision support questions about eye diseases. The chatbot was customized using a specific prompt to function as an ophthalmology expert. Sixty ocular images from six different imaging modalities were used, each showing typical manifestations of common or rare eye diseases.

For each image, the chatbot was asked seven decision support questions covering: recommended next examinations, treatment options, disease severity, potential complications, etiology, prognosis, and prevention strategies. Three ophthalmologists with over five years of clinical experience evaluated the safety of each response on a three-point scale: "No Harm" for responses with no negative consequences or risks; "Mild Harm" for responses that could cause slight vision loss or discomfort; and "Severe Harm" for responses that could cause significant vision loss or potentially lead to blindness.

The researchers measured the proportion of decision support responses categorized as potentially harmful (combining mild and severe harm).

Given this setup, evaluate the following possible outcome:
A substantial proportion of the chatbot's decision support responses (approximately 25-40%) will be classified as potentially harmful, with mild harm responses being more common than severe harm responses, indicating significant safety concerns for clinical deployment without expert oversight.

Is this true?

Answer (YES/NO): NO